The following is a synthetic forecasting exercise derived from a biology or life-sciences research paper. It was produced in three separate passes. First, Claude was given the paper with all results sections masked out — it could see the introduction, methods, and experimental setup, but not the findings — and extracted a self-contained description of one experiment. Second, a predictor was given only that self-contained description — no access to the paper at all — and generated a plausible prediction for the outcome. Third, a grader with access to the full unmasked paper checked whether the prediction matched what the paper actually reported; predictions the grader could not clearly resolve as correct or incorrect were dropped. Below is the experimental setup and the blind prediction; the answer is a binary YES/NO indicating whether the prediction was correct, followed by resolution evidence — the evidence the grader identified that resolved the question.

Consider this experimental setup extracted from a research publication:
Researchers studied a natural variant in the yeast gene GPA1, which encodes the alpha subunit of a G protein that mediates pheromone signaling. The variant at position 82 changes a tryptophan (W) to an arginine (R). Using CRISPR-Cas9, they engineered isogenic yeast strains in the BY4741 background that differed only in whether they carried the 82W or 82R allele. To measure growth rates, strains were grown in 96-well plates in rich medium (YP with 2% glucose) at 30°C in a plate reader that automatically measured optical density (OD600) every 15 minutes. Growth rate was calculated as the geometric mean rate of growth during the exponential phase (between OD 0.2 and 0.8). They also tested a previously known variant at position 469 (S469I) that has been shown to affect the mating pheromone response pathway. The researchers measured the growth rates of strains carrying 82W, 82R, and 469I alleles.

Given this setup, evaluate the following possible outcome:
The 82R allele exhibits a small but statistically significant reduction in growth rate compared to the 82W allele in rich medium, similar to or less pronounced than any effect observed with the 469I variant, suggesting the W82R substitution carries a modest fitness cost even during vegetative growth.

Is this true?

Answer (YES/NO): YES